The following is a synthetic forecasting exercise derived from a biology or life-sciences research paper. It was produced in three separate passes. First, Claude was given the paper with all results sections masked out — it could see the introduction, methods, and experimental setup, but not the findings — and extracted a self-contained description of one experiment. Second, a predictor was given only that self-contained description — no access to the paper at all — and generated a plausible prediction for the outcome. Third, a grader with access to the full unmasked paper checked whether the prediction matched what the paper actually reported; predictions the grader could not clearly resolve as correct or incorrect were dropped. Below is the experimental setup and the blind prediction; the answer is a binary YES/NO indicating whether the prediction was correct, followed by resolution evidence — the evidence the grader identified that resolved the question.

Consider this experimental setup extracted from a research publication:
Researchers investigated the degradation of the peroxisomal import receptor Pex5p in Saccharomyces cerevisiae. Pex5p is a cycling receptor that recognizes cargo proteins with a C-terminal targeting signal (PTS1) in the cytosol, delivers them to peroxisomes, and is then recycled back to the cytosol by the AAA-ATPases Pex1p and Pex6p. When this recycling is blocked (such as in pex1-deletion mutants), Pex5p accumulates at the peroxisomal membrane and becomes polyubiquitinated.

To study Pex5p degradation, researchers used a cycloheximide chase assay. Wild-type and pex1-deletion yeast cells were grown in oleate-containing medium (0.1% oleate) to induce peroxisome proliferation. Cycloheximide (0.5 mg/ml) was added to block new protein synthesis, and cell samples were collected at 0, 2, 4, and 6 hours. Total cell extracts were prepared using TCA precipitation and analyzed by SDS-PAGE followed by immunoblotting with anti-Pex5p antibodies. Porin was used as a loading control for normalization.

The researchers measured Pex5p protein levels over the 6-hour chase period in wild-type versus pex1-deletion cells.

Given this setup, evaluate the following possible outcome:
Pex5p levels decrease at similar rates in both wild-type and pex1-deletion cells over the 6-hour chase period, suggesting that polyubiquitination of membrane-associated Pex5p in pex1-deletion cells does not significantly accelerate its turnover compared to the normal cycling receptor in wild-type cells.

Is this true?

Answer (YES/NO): NO